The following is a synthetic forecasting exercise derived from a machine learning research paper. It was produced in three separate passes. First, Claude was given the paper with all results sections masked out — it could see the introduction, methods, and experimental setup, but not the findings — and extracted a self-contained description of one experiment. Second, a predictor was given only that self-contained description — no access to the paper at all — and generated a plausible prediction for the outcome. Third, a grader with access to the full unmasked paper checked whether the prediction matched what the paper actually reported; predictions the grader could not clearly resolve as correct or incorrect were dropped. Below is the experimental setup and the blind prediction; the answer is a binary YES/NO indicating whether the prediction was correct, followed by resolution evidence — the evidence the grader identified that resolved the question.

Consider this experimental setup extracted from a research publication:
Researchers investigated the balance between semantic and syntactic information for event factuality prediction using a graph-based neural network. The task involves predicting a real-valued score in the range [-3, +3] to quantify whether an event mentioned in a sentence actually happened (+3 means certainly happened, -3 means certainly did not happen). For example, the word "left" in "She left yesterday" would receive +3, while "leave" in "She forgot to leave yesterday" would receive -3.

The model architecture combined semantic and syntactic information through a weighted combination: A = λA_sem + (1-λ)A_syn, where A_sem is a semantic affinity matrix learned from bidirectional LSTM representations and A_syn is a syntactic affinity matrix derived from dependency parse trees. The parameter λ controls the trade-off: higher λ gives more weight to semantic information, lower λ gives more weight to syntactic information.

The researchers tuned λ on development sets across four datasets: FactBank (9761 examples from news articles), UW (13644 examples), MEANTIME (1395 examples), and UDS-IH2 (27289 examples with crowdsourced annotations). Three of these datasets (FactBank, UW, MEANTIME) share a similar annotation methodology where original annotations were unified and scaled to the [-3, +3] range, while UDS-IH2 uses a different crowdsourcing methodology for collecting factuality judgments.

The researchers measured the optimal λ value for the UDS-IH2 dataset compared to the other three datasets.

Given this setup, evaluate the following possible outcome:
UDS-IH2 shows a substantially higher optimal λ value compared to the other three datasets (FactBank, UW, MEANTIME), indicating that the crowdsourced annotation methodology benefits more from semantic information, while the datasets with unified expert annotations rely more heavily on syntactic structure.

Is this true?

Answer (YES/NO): YES